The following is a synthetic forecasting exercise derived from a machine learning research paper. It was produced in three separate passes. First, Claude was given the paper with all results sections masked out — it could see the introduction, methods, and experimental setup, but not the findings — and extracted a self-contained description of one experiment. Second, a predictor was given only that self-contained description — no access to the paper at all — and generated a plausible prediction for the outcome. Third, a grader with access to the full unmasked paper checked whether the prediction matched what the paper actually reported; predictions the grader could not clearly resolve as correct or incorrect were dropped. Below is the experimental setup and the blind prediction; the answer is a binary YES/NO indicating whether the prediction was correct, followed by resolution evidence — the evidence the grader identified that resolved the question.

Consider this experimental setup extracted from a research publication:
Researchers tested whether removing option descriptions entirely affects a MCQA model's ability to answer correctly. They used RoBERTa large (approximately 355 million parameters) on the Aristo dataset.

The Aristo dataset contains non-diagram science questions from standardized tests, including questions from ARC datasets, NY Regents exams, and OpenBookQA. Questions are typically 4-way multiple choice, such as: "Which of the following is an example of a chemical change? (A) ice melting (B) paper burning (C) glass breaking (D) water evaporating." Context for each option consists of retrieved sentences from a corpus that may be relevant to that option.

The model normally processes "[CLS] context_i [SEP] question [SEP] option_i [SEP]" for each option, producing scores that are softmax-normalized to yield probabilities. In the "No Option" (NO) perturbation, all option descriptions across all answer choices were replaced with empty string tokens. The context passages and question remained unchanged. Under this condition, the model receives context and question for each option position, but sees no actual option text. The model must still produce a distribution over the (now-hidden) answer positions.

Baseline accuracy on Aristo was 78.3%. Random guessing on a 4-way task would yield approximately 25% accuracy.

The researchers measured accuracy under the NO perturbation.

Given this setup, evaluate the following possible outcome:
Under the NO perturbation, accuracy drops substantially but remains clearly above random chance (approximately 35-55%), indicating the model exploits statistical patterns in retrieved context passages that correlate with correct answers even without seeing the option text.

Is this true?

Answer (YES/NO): YES